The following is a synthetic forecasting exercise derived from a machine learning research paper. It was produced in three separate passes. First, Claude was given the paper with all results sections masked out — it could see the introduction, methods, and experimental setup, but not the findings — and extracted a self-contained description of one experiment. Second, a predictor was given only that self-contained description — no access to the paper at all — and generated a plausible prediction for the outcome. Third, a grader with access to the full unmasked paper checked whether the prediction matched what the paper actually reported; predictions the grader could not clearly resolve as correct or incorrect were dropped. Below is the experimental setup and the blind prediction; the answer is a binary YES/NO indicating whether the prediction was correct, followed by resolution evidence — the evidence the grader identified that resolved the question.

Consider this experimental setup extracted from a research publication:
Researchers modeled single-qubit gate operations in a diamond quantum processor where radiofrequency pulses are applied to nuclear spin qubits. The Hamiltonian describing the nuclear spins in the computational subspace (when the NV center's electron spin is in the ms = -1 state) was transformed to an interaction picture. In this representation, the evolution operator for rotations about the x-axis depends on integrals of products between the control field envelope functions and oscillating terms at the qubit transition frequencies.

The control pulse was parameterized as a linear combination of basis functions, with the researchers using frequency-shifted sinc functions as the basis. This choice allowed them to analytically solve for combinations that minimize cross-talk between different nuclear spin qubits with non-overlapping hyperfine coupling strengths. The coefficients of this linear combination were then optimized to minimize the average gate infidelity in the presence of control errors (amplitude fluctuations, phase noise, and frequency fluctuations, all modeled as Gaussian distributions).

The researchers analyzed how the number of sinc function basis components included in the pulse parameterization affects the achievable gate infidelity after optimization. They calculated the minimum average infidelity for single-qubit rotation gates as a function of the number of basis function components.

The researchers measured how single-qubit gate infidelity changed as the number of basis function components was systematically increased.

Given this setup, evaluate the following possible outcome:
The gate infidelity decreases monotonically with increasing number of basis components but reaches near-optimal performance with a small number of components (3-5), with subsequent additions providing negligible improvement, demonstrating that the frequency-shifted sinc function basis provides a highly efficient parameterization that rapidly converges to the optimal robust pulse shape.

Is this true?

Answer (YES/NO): YES